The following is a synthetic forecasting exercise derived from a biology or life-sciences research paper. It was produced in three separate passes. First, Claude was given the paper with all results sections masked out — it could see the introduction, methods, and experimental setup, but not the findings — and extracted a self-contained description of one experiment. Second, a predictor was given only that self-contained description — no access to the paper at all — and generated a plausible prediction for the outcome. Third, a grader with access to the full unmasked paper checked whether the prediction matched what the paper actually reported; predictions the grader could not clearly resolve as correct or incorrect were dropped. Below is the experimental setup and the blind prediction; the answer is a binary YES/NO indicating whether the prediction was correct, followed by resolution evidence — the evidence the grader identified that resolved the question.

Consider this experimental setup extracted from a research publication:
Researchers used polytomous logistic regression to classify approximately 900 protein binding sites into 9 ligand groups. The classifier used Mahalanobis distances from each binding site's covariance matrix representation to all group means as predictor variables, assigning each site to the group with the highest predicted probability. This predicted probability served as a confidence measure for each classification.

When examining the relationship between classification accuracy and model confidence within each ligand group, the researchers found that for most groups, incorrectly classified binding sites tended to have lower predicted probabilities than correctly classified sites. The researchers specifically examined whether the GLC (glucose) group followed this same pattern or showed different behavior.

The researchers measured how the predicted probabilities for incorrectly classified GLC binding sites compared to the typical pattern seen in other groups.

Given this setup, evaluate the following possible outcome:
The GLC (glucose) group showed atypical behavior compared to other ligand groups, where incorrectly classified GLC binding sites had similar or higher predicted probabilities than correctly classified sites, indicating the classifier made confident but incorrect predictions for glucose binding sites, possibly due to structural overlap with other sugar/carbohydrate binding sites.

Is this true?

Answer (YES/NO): NO